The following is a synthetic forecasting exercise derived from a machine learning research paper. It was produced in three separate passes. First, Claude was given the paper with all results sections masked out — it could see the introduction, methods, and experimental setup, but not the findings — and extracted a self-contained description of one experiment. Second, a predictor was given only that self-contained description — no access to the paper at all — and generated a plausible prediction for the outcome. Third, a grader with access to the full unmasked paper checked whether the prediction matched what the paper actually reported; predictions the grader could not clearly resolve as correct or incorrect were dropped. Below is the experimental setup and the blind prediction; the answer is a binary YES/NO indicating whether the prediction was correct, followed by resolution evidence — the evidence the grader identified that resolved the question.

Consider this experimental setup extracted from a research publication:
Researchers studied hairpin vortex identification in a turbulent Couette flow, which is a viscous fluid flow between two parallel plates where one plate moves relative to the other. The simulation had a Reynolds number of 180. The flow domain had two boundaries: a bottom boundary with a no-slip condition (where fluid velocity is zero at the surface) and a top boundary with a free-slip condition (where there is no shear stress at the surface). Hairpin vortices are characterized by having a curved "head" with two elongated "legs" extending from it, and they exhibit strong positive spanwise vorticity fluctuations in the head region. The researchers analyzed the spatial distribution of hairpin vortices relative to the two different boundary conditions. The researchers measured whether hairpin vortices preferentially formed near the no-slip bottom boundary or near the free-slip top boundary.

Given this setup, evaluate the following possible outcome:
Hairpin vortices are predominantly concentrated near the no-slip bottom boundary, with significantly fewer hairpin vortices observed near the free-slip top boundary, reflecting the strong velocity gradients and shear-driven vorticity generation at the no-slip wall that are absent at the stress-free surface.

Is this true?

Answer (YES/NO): YES